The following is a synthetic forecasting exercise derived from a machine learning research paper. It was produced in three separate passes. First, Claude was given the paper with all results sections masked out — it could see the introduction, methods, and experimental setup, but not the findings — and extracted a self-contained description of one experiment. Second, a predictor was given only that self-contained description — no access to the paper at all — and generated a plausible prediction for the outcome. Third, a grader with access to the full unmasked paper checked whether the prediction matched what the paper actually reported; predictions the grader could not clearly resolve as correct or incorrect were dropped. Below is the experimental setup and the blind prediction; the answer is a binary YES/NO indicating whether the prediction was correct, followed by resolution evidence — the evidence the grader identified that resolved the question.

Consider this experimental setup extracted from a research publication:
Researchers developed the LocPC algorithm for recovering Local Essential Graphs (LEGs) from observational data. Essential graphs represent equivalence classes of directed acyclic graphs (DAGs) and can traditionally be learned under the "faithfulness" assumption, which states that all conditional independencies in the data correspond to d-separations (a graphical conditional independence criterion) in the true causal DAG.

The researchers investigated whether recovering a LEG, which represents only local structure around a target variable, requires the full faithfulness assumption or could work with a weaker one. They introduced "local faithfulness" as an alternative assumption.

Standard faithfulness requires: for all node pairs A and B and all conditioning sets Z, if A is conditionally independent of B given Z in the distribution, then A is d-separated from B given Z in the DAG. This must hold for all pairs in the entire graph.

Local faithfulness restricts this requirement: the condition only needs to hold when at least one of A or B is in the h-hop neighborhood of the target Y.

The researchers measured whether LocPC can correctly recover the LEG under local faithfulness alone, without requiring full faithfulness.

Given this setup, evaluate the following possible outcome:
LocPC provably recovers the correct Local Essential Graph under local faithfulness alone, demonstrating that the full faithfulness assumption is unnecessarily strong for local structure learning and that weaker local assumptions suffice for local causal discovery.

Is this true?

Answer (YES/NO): YES